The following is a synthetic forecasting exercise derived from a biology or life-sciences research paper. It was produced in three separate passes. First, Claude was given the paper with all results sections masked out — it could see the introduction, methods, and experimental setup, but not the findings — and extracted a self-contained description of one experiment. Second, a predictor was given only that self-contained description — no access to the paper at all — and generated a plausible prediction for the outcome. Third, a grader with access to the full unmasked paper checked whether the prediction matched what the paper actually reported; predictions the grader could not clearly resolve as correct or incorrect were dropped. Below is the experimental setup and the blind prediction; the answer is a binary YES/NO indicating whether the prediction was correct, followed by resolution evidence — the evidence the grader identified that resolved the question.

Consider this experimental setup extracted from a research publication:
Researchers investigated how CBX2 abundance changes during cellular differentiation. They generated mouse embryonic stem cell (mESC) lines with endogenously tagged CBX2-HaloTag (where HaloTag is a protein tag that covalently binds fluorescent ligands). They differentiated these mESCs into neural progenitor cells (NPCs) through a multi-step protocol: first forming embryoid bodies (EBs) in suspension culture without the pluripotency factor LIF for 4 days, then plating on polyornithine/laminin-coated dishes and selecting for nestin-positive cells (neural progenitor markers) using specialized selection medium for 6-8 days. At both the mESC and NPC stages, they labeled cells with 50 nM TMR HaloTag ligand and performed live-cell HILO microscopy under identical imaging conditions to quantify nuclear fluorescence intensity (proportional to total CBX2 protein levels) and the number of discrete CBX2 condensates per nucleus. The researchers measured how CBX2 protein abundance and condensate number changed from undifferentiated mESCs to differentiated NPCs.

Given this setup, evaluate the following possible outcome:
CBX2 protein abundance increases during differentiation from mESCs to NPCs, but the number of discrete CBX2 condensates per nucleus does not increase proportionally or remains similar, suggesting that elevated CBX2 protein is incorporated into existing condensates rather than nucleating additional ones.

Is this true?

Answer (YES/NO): YES